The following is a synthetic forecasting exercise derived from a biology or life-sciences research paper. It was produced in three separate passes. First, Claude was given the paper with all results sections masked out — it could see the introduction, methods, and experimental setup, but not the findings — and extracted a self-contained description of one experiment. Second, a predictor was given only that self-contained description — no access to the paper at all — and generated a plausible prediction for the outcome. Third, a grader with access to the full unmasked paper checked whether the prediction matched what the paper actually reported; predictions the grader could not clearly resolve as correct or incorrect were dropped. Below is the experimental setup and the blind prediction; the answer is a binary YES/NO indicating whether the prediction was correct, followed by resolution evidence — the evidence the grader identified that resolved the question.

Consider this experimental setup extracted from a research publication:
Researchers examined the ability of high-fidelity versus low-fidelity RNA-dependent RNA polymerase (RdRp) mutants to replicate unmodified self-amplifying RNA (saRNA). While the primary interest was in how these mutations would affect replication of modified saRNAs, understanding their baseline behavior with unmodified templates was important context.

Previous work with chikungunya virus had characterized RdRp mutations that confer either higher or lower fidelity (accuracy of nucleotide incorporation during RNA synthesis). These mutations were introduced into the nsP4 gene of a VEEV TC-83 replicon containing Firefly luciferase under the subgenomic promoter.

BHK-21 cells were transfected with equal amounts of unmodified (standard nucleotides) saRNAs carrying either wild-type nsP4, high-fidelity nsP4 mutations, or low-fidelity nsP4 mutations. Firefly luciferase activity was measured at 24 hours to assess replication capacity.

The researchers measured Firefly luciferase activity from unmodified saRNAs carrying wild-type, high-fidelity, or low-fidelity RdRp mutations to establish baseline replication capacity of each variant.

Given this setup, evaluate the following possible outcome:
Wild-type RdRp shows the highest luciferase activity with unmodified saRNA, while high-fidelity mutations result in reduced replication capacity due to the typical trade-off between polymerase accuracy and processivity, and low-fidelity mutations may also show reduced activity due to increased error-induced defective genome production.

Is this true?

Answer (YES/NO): NO